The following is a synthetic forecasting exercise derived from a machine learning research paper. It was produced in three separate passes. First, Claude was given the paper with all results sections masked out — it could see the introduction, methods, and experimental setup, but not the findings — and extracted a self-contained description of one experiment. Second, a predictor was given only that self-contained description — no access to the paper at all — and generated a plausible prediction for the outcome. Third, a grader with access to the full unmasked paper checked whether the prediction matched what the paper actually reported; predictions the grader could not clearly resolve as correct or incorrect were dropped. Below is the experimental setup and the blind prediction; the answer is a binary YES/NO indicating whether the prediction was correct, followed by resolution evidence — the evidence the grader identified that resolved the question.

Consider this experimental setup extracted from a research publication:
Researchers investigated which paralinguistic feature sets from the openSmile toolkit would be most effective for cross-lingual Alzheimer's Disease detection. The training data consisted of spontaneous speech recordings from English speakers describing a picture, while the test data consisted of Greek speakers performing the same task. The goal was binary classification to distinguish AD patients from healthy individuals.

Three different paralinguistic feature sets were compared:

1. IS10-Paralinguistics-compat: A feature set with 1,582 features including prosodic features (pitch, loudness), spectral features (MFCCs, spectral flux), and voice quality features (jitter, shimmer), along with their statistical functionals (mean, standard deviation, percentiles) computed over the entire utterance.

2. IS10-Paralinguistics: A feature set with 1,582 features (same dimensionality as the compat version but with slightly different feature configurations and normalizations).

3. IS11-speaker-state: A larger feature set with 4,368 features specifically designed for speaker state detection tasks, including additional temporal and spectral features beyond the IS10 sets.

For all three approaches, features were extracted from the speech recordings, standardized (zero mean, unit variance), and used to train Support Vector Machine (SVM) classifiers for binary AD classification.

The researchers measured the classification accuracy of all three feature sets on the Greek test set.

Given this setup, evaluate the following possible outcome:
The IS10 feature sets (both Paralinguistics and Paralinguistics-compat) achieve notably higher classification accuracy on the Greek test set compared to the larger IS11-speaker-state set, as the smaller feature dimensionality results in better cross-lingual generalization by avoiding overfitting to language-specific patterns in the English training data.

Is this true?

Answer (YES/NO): NO